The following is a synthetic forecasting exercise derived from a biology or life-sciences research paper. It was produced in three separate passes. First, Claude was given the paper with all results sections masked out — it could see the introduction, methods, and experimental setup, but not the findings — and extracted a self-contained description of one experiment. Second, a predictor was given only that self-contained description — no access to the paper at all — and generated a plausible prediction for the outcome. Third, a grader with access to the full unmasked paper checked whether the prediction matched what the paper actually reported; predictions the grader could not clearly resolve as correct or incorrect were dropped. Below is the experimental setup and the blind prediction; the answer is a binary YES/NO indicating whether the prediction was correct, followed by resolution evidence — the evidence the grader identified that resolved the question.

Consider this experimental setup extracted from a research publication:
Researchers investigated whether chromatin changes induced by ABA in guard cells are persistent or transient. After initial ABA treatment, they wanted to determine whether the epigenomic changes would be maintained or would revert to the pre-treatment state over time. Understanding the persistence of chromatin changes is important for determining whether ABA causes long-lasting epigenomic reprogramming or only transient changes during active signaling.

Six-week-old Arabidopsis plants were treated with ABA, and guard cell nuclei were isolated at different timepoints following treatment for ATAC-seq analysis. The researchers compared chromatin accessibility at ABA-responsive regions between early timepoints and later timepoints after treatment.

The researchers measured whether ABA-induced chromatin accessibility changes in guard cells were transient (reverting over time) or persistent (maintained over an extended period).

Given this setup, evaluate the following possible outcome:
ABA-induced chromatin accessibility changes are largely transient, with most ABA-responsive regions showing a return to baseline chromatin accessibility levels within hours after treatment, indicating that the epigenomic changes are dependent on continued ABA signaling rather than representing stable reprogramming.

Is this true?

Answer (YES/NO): NO